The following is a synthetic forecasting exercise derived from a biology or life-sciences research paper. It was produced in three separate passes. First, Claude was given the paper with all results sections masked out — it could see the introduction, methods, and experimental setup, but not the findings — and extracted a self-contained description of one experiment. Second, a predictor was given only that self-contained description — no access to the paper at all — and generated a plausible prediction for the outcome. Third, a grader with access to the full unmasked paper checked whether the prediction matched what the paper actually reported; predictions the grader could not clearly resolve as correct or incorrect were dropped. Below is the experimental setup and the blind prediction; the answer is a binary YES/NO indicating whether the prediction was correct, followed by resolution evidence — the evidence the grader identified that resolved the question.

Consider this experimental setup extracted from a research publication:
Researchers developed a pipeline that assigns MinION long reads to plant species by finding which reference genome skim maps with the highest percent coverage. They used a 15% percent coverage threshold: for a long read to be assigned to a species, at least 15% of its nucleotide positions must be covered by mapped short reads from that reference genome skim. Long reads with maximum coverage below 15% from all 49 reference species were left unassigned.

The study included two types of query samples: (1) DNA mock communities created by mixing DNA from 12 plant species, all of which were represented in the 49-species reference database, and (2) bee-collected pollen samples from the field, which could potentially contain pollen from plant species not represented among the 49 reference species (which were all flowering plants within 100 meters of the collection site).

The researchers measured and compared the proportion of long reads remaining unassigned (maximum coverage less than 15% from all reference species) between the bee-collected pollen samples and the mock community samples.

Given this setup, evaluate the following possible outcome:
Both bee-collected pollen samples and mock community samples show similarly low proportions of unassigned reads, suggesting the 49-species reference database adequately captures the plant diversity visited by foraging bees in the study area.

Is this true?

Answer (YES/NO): NO